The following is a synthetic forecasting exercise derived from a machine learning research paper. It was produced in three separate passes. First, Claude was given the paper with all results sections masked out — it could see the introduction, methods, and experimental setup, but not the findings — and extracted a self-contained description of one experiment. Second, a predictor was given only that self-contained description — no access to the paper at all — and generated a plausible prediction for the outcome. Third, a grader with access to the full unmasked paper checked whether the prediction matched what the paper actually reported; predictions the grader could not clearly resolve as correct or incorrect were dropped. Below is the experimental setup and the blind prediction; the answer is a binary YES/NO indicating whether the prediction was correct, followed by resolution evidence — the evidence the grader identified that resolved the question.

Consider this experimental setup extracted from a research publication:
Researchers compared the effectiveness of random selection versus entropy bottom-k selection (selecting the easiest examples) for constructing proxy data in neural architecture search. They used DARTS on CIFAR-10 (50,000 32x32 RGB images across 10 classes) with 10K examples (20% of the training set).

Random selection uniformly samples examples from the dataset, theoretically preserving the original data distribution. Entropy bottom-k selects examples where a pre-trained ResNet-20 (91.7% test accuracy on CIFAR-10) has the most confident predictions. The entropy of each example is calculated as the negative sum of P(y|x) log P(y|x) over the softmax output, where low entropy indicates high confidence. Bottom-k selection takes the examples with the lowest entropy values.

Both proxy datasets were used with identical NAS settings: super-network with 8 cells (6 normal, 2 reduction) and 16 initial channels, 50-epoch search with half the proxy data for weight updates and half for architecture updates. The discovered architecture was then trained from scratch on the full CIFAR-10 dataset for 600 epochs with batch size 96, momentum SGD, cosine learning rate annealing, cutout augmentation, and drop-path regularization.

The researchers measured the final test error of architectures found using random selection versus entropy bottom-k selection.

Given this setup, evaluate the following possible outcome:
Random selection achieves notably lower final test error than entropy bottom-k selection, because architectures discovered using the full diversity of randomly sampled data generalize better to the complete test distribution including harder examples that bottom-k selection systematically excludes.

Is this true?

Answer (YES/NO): NO